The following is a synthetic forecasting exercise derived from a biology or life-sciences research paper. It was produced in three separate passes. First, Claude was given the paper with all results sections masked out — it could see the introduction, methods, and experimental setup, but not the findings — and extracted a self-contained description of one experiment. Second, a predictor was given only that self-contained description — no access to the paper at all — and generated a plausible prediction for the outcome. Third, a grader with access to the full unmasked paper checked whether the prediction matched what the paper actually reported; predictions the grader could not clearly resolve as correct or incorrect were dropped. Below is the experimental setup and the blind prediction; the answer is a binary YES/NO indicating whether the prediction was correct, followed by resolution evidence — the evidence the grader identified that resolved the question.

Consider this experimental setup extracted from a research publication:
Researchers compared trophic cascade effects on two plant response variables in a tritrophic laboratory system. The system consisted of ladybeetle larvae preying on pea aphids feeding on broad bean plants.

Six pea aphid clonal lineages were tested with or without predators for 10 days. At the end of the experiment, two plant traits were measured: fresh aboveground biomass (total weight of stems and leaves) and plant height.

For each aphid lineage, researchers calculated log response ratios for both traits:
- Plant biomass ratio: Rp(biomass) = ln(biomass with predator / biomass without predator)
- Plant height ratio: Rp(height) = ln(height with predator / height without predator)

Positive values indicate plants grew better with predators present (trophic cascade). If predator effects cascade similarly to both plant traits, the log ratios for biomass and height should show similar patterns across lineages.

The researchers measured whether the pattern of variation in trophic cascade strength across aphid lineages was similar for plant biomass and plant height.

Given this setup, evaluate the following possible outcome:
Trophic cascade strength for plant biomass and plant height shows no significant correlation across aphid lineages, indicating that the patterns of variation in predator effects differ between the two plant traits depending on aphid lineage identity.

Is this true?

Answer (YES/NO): NO